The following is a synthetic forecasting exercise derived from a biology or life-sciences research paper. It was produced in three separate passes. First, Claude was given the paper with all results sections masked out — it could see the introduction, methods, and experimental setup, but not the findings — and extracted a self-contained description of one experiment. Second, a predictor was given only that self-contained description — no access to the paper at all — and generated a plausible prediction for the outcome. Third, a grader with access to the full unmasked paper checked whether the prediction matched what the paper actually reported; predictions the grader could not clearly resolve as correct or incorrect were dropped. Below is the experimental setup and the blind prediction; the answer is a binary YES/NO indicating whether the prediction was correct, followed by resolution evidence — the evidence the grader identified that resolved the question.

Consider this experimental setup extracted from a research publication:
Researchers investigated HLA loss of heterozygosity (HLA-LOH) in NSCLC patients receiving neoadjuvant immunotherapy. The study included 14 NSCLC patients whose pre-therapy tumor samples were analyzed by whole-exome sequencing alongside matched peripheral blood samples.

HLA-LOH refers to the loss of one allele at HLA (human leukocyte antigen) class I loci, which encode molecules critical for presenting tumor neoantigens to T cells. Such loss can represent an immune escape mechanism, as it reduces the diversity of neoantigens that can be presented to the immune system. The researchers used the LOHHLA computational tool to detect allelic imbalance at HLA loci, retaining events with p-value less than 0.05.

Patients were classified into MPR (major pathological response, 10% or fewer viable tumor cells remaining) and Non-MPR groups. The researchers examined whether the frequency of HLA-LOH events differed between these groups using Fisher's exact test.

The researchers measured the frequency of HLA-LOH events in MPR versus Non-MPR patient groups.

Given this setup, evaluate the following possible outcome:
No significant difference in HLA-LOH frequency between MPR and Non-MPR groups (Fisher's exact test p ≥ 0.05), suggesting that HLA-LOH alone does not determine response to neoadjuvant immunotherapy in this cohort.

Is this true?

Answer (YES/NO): NO